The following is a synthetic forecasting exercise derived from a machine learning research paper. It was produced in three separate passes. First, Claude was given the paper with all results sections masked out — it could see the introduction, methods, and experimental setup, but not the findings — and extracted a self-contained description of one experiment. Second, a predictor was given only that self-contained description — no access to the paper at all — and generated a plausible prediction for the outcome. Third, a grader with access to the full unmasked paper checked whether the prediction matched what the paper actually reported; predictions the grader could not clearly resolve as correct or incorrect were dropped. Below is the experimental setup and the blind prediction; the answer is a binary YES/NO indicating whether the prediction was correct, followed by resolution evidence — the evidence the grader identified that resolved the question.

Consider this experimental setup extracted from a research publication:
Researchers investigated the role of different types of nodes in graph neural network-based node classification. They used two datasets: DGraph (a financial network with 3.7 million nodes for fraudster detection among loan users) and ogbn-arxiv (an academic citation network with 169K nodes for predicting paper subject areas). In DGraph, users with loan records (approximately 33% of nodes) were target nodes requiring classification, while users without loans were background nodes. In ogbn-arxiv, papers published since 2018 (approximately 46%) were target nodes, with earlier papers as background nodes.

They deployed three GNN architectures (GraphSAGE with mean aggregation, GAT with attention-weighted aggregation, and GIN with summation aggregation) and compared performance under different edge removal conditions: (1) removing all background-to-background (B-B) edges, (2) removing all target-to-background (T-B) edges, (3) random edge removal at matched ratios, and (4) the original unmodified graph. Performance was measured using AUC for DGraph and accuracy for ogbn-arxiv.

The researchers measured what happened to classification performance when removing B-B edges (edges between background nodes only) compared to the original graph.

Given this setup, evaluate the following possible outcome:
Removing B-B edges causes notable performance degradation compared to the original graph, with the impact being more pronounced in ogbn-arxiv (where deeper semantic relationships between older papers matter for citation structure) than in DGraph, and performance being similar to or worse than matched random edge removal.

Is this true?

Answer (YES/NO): NO